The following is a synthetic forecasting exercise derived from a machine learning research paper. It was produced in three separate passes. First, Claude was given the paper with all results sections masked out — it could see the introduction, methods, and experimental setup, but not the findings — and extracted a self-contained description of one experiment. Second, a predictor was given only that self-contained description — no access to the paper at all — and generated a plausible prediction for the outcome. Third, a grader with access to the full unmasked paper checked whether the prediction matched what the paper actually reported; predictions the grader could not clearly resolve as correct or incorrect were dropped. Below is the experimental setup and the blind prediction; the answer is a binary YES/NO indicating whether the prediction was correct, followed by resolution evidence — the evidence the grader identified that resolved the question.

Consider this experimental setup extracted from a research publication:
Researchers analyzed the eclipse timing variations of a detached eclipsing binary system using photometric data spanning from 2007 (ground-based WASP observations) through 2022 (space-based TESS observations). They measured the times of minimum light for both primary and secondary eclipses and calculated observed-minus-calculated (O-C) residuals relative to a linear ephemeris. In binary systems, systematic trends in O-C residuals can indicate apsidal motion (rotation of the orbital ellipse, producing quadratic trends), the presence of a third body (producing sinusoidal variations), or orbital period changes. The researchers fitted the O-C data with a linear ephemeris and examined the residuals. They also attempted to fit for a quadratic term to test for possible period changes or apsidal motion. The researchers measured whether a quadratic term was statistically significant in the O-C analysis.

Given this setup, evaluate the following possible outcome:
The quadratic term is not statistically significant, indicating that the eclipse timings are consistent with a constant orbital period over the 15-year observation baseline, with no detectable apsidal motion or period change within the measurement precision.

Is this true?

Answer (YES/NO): YES